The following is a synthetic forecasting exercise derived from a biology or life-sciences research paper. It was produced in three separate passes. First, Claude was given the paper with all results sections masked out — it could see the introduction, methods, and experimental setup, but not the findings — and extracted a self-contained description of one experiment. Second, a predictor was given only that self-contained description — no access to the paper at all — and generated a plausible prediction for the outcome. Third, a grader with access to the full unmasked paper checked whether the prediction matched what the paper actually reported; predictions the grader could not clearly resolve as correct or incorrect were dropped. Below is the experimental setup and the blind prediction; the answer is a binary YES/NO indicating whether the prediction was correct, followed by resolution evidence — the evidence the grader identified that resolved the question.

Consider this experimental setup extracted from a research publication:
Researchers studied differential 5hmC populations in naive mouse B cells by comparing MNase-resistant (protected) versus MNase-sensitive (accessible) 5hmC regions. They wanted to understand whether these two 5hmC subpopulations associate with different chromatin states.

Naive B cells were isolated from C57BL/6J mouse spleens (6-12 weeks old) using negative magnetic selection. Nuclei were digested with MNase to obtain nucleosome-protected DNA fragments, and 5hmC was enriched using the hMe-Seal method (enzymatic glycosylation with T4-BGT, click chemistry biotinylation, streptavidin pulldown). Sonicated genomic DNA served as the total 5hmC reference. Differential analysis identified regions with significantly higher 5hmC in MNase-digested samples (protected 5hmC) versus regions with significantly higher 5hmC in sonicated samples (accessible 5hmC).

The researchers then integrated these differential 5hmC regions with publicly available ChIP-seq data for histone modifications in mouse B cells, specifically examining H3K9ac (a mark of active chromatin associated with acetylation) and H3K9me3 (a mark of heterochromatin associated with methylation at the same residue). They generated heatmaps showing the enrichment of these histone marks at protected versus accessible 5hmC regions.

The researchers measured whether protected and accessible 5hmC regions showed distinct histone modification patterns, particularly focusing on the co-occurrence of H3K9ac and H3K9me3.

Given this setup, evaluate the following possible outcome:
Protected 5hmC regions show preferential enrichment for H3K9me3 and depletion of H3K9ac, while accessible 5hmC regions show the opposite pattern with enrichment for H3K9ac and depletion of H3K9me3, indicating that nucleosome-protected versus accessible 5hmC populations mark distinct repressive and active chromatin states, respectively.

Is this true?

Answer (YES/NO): NO